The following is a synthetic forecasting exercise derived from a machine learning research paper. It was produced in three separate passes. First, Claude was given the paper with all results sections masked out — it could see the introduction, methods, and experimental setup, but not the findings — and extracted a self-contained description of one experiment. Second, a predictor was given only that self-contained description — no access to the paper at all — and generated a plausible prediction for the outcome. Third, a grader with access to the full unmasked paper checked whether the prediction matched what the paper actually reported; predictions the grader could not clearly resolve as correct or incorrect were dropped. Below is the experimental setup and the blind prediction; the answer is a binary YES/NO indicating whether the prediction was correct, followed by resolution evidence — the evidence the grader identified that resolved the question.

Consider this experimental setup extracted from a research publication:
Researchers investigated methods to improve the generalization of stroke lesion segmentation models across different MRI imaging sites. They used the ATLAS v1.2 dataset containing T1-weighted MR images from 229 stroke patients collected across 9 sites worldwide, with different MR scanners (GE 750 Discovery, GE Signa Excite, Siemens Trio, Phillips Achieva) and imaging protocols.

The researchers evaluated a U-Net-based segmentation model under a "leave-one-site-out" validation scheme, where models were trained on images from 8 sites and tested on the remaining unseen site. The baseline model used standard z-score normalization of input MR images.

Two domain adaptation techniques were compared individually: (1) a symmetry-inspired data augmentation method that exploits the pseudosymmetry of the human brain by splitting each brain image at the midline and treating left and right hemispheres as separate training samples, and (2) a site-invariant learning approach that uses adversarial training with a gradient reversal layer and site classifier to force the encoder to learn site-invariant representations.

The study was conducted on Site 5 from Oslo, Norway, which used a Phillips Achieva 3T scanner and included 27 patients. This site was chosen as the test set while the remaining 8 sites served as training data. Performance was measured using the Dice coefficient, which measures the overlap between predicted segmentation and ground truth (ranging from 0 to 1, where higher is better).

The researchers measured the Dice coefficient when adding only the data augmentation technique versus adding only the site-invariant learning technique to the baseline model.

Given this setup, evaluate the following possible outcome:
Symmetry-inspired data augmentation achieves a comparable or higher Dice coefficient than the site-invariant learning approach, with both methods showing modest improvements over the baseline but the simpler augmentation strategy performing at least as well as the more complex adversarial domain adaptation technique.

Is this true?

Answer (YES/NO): NO